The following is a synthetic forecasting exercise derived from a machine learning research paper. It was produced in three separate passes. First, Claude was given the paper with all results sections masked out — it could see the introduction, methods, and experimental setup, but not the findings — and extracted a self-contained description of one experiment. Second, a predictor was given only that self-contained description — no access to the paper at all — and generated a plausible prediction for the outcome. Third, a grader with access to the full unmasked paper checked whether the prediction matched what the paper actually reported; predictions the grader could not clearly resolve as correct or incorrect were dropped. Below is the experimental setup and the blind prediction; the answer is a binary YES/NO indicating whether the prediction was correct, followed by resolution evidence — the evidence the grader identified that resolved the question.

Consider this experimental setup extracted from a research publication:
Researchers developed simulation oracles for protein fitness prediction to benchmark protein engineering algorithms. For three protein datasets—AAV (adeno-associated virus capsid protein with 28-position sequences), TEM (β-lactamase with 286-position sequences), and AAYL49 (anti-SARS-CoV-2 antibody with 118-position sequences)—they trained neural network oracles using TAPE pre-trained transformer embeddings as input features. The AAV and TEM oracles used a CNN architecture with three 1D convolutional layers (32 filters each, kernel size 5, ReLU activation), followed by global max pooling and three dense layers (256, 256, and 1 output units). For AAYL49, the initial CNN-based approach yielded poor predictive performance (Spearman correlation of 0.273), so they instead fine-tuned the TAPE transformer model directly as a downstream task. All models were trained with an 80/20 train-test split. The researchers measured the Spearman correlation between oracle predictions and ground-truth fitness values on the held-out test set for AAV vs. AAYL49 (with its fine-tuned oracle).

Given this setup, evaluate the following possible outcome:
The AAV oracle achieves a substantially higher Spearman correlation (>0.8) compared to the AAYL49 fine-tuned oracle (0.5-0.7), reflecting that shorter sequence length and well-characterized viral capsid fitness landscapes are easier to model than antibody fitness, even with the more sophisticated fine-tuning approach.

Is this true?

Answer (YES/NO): YES